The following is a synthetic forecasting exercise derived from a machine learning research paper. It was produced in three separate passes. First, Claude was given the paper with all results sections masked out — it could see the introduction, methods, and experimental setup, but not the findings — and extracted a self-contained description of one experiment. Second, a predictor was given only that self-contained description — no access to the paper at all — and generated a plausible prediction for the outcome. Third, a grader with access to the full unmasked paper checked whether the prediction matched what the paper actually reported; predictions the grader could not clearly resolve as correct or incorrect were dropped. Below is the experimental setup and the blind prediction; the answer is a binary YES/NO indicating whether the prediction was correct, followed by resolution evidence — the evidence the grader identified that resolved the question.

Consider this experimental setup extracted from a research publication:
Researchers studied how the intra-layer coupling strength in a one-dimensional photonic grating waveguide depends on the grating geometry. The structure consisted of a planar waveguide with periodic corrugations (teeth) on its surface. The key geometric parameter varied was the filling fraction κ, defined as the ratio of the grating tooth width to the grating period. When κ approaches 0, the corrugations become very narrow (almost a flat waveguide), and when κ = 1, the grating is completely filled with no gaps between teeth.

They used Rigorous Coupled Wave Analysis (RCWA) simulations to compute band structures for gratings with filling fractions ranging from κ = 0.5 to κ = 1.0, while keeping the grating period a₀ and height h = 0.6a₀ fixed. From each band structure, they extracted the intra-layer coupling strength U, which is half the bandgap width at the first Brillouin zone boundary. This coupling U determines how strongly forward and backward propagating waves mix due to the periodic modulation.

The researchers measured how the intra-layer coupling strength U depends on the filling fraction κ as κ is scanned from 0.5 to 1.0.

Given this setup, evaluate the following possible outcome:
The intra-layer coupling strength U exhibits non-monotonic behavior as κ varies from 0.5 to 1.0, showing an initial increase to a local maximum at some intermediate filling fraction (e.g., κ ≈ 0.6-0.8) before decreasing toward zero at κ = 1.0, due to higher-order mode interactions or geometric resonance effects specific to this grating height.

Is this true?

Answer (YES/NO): NO